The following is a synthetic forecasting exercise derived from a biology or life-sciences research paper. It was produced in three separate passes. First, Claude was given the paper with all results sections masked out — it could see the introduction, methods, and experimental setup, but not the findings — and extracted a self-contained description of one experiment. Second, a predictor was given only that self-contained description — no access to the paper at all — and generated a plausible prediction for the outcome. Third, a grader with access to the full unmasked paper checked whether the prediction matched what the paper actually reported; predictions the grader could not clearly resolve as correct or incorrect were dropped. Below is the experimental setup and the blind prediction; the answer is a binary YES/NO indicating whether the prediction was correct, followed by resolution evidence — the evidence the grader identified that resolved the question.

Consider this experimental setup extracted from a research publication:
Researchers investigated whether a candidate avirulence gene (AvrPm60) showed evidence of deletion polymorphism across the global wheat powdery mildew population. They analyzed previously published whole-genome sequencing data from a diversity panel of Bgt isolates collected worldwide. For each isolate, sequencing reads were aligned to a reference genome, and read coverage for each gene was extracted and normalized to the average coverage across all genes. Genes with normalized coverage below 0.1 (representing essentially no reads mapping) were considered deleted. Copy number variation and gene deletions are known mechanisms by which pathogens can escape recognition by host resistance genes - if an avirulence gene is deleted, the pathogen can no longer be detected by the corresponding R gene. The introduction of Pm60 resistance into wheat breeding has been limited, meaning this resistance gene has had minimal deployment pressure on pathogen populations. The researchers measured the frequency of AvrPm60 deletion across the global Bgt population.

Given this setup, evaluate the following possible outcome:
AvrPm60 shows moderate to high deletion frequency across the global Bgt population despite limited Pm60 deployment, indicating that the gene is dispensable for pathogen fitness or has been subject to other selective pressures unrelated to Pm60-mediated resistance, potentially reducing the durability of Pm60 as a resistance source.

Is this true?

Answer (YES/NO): NO